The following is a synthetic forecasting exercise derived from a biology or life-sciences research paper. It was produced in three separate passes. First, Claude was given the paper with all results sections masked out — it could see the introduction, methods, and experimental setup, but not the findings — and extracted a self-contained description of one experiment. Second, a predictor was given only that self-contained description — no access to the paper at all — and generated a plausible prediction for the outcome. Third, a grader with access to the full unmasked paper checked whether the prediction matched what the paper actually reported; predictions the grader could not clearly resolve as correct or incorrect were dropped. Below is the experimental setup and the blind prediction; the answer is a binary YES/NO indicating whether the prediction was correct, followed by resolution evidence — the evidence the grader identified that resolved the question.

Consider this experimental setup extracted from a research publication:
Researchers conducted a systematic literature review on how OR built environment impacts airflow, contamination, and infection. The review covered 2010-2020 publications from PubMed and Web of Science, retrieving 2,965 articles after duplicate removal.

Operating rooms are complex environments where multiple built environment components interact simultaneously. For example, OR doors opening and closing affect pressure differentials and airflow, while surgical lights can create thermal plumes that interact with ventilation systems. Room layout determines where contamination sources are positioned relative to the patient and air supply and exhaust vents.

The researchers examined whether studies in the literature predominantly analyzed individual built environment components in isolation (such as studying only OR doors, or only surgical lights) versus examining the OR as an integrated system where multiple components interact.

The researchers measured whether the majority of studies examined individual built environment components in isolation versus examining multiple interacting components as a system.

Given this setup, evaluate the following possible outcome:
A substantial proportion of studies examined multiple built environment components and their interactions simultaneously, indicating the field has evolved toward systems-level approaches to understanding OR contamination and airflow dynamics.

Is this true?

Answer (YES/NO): NO